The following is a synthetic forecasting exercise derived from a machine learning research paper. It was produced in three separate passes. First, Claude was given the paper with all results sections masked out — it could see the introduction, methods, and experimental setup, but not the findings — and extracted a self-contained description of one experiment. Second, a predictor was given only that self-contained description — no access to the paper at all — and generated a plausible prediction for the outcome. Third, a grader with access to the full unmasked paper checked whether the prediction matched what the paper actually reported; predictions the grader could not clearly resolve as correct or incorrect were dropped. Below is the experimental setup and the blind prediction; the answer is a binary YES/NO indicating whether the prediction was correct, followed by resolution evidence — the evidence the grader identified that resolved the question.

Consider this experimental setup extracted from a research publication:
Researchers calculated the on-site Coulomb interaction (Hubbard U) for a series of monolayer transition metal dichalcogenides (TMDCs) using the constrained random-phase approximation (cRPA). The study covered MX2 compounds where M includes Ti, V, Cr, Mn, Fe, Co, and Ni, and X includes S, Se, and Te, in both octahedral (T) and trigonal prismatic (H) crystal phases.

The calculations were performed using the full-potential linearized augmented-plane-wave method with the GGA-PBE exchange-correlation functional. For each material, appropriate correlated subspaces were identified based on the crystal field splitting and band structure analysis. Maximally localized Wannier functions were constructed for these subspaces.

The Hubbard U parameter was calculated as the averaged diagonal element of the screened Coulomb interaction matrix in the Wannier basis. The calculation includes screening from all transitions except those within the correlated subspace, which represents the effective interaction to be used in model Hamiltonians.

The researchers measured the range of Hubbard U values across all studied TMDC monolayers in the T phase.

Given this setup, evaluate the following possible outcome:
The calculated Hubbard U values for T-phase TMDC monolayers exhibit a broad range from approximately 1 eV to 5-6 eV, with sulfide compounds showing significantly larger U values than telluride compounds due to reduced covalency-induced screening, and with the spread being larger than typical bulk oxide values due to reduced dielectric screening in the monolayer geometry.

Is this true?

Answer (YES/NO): NO